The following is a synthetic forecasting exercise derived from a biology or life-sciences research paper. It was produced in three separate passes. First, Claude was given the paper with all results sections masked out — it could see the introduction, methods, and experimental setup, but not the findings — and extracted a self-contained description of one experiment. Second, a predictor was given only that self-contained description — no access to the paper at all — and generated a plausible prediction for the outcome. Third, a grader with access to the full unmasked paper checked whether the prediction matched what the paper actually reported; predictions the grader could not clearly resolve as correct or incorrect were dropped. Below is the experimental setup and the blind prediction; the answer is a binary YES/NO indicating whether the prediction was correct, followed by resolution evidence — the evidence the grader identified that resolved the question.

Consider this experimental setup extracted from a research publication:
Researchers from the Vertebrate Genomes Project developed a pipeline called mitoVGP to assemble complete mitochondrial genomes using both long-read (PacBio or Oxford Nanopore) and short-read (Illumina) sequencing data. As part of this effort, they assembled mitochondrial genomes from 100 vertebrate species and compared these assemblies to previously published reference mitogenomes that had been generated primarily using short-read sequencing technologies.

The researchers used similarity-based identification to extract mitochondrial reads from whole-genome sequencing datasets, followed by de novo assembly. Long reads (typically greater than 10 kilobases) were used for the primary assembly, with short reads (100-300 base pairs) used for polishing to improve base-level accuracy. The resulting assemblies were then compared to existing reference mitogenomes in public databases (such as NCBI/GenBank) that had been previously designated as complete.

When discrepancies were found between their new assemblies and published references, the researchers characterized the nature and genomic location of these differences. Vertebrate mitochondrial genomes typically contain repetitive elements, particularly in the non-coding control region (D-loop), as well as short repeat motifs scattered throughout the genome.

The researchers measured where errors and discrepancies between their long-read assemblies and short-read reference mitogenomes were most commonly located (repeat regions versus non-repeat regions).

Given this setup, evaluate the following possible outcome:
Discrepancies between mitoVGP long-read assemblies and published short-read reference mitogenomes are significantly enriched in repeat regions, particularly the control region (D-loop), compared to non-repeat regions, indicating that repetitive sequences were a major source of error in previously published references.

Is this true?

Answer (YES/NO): YES